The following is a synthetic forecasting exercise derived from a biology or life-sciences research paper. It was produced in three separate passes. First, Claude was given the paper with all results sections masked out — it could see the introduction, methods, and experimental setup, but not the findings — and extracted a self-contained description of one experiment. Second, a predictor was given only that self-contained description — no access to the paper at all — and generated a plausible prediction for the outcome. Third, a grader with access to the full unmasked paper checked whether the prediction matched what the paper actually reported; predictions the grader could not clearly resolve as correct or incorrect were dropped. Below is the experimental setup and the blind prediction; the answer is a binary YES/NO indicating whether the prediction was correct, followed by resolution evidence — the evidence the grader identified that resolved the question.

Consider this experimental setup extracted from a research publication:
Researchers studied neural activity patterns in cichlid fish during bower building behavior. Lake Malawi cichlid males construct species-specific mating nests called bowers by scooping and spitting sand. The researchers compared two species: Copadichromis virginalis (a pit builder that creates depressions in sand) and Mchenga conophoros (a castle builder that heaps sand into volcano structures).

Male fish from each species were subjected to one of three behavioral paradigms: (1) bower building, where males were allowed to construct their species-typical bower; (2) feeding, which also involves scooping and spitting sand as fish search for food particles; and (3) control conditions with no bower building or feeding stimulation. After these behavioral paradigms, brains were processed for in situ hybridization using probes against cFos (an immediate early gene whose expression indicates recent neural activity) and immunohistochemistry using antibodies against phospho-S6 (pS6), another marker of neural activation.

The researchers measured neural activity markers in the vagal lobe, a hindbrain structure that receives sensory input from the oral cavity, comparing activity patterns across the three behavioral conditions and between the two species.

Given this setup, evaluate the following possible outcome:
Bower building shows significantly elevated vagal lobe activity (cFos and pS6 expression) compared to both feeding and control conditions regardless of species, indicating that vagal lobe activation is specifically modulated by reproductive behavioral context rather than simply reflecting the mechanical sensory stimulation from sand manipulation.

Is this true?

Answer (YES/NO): NO